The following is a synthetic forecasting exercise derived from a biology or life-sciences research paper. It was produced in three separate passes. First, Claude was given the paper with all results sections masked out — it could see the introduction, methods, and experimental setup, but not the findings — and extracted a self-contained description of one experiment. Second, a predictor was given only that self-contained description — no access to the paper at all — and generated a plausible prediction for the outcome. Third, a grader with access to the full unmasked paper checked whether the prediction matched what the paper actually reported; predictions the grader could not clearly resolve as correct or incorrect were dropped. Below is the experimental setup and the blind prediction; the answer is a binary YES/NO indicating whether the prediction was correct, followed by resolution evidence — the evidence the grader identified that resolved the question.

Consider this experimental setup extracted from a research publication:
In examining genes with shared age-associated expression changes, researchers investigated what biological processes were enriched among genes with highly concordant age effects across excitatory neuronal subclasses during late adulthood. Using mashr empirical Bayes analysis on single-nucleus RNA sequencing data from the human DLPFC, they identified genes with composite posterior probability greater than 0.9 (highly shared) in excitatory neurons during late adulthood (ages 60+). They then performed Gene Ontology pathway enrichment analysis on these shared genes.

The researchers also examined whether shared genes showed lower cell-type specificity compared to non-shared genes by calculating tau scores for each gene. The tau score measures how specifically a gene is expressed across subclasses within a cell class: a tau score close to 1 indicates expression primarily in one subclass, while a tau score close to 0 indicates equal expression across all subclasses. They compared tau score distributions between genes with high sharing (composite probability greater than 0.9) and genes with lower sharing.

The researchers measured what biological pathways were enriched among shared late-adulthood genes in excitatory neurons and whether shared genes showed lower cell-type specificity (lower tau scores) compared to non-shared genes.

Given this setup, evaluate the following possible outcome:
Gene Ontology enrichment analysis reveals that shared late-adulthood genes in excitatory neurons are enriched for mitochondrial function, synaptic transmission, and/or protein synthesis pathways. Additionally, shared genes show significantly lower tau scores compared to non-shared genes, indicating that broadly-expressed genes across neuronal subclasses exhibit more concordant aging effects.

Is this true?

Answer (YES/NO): NO